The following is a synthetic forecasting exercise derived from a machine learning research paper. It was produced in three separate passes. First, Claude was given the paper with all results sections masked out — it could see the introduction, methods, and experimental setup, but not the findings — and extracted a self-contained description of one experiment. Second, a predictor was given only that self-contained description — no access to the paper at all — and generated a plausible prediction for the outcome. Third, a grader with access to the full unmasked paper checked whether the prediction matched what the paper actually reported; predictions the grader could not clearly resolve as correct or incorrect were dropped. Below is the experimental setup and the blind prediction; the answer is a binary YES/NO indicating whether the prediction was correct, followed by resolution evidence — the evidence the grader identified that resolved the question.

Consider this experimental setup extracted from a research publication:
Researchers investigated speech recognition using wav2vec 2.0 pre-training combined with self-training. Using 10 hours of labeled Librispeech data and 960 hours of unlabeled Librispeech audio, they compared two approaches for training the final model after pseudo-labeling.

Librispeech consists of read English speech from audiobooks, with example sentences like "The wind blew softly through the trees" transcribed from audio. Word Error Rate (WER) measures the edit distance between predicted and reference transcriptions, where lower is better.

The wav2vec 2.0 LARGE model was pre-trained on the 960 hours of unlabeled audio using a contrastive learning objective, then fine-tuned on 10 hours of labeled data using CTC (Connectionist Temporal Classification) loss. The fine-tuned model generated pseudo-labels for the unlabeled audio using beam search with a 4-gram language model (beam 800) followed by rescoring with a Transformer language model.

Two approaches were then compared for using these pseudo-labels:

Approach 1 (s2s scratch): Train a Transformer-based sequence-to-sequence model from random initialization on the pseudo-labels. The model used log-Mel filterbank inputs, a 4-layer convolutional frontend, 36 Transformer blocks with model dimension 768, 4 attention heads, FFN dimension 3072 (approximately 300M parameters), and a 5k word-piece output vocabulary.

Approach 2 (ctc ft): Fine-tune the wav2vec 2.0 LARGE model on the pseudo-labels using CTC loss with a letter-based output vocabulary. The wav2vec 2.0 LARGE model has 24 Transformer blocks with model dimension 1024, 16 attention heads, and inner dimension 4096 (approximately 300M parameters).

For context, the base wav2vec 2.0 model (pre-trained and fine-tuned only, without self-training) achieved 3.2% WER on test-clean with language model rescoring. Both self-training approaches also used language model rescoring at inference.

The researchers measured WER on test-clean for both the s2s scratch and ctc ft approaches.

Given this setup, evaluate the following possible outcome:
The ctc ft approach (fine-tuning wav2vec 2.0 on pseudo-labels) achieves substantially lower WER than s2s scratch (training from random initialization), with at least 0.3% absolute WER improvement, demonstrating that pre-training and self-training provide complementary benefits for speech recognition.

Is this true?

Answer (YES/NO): YES